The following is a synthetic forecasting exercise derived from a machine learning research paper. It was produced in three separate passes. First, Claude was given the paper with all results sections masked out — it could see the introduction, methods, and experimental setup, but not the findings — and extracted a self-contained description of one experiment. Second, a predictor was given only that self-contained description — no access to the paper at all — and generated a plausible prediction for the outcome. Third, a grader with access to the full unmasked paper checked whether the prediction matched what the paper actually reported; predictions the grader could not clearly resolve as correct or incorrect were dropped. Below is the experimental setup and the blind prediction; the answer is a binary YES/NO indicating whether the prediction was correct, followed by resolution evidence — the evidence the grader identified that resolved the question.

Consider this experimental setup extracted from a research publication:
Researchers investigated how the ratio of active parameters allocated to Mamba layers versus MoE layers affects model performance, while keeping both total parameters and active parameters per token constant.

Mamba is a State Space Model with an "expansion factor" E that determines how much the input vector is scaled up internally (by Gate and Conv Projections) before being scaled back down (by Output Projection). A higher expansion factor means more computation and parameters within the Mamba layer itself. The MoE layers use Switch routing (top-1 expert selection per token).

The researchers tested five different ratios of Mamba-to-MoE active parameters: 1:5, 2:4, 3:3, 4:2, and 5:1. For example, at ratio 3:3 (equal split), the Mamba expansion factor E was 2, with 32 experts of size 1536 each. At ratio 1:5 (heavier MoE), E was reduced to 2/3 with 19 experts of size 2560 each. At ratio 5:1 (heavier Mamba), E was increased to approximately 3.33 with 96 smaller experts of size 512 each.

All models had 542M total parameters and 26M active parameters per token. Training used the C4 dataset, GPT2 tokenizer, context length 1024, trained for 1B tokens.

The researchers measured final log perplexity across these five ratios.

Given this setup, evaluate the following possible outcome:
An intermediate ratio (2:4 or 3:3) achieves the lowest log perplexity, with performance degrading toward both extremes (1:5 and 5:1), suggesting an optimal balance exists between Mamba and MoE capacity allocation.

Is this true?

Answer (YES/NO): NO